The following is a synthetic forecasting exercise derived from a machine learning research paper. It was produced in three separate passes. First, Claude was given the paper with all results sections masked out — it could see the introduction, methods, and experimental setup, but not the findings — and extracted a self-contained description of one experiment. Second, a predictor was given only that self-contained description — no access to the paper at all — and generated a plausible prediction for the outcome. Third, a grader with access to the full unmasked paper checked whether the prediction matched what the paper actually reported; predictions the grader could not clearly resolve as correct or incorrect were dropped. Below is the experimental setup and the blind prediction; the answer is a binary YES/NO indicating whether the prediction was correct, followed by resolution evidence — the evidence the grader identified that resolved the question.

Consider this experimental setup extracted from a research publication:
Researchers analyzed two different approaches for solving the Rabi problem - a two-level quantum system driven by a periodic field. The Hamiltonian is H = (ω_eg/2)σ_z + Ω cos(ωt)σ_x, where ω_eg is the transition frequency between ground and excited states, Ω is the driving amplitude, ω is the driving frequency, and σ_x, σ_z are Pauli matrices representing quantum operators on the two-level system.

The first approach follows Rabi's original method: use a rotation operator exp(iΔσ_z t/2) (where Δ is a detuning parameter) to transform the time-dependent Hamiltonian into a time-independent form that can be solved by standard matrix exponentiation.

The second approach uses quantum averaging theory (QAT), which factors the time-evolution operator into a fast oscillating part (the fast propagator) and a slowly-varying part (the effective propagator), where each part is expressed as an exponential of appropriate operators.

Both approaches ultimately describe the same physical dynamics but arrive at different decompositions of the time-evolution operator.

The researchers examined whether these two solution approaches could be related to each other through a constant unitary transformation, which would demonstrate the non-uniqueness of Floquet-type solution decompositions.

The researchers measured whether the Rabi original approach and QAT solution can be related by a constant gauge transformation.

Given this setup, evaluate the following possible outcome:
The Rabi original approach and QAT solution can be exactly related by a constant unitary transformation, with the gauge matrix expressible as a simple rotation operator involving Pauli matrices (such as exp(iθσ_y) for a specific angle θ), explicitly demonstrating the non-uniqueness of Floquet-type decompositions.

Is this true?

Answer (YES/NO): YES